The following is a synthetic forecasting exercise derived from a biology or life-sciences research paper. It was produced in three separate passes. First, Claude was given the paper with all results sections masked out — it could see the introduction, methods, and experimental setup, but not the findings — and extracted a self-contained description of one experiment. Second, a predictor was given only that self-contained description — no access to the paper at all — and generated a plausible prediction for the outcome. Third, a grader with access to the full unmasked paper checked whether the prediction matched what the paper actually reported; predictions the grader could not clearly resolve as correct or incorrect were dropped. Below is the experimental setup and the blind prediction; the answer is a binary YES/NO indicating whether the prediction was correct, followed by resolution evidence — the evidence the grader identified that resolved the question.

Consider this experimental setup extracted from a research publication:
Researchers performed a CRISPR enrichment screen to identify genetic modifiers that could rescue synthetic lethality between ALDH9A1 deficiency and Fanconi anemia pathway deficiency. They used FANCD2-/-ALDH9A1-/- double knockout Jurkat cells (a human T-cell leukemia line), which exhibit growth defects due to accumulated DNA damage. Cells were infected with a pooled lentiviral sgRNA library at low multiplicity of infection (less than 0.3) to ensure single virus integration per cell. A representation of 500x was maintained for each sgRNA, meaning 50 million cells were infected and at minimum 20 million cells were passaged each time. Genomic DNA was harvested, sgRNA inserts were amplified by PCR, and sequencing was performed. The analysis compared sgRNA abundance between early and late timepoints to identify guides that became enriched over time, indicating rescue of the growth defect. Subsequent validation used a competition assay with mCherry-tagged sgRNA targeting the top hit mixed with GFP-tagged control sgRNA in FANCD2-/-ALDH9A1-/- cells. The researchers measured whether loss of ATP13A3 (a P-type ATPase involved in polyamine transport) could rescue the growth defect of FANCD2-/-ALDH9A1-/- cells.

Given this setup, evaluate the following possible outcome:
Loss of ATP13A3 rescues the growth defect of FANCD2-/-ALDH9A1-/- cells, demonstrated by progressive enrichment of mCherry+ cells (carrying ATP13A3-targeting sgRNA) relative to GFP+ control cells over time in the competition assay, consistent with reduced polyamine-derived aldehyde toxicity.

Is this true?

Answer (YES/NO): YES